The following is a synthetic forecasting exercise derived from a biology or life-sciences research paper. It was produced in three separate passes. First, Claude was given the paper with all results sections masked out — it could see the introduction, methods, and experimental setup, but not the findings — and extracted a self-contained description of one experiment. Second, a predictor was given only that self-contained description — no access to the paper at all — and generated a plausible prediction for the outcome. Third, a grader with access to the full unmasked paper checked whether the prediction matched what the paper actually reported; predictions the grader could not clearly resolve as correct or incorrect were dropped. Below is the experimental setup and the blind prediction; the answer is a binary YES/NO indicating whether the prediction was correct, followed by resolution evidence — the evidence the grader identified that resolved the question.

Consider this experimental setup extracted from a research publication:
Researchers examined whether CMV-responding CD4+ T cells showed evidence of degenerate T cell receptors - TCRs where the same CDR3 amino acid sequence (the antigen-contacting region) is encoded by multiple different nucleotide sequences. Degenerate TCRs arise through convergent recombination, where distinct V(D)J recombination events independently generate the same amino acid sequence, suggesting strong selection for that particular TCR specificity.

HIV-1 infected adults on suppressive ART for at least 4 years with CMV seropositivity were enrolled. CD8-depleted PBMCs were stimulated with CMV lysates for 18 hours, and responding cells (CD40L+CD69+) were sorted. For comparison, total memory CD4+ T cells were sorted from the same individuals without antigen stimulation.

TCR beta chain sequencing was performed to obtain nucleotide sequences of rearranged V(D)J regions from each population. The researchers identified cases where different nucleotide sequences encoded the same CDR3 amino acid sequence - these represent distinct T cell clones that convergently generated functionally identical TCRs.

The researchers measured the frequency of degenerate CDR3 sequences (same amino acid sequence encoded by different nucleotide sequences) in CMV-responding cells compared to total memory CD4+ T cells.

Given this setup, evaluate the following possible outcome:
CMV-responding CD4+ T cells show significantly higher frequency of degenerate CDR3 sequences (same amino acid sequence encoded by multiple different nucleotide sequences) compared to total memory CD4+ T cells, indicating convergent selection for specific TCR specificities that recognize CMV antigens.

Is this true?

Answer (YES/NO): YES